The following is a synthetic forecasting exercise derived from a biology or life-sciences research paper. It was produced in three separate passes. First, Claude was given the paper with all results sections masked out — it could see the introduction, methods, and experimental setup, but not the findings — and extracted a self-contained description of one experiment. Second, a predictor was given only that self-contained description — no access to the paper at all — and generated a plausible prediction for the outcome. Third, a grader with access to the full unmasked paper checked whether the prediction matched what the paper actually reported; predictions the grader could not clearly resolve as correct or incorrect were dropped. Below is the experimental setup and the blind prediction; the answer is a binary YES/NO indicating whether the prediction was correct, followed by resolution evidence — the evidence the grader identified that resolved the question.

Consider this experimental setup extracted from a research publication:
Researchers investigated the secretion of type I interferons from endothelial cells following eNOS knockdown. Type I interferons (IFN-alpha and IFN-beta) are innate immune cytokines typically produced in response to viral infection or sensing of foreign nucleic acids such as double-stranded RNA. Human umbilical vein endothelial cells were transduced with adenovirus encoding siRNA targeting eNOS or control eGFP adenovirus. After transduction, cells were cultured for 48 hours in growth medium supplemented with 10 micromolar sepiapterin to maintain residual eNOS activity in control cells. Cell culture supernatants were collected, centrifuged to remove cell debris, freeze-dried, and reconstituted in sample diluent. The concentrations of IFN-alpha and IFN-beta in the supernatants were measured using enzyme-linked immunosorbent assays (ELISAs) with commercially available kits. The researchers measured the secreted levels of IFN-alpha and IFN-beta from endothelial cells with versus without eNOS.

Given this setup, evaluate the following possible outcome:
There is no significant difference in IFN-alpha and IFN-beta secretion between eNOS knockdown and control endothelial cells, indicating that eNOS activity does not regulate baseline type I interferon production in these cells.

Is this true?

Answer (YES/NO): NO